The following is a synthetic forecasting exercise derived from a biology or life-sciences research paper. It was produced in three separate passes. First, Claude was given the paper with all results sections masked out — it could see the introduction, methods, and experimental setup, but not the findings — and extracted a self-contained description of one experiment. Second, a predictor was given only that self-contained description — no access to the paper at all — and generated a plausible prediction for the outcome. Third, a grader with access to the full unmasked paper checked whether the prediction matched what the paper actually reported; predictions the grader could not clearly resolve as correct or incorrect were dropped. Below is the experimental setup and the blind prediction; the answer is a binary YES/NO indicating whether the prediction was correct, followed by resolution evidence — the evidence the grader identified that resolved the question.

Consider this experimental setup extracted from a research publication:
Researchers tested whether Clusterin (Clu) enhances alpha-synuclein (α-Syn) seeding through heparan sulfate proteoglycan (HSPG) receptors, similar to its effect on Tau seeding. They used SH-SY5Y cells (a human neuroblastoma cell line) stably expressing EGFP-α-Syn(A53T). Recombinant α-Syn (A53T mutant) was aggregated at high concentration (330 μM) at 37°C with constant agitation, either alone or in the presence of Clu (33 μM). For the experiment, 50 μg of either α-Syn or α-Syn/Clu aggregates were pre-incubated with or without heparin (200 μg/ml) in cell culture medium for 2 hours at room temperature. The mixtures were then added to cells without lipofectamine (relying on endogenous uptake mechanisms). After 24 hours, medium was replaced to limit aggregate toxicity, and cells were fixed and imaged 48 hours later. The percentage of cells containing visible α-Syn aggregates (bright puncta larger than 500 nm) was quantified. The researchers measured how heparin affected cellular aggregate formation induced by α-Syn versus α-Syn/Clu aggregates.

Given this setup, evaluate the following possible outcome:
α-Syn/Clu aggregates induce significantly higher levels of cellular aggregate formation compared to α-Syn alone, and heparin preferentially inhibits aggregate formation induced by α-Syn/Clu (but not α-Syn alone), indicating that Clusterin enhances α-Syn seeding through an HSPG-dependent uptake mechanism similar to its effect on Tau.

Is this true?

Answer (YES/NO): NO